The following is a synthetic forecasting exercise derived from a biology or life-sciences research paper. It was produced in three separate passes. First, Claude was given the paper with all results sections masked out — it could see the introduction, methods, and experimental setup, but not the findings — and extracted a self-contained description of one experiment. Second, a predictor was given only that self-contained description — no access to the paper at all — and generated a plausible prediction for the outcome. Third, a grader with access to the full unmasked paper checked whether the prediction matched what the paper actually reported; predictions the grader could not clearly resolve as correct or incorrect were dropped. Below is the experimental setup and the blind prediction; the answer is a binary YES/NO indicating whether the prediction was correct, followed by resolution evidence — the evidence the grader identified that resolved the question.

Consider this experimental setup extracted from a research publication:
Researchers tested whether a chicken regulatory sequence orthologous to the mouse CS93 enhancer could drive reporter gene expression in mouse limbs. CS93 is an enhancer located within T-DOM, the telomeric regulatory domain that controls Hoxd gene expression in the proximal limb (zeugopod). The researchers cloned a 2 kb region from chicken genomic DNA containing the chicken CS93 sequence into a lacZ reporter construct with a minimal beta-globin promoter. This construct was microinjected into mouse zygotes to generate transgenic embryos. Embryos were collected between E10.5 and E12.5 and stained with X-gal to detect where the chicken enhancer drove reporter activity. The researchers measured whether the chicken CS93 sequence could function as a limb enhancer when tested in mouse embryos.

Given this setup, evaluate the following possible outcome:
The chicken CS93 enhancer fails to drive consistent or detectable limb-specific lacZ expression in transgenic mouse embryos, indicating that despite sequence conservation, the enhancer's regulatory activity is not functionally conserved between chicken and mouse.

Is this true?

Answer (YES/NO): NO